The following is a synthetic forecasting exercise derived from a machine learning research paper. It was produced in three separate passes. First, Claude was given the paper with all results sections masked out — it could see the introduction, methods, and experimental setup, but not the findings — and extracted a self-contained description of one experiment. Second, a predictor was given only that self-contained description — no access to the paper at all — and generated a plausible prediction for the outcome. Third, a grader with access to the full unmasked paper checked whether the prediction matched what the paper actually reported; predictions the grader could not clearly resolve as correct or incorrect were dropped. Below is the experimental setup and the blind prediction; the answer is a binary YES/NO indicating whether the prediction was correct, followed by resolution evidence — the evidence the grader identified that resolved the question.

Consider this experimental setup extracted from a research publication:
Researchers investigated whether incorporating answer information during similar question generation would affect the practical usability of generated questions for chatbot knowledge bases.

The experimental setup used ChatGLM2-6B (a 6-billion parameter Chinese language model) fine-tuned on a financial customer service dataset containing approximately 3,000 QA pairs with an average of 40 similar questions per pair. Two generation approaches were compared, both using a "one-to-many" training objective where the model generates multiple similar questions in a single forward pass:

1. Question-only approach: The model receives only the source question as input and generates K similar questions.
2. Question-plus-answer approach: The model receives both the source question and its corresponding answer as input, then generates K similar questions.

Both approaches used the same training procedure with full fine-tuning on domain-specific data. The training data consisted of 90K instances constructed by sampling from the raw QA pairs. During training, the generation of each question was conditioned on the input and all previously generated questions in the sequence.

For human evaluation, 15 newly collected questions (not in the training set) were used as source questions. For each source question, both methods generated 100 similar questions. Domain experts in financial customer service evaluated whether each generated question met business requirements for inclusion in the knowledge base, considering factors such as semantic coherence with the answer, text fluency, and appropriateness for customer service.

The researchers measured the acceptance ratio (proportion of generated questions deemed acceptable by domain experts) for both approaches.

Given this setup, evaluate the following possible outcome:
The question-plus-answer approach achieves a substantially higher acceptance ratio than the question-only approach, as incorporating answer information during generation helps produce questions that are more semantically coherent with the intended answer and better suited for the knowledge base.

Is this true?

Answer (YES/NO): YES